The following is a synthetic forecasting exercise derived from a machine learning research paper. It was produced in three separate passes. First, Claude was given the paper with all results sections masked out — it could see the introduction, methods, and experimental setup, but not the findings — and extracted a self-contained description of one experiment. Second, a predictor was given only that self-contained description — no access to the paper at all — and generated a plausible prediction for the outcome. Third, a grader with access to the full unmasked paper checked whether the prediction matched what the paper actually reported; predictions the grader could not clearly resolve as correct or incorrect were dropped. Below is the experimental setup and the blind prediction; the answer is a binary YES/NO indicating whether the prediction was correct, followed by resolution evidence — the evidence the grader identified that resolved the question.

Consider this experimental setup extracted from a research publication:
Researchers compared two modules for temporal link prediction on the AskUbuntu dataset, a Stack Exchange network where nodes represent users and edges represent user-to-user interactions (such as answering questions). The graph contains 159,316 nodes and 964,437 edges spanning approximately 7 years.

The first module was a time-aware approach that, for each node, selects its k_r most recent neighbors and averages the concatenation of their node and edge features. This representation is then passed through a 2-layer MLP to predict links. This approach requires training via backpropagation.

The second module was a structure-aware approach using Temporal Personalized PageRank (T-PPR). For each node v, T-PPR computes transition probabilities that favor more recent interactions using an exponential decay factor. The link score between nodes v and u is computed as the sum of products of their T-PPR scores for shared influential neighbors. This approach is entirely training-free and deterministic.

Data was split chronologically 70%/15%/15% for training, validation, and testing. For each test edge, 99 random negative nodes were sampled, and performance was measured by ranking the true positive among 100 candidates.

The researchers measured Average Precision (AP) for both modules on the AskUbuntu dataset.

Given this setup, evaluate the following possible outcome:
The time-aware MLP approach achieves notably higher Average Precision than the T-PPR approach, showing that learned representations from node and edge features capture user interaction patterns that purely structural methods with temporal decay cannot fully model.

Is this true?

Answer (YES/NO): YES